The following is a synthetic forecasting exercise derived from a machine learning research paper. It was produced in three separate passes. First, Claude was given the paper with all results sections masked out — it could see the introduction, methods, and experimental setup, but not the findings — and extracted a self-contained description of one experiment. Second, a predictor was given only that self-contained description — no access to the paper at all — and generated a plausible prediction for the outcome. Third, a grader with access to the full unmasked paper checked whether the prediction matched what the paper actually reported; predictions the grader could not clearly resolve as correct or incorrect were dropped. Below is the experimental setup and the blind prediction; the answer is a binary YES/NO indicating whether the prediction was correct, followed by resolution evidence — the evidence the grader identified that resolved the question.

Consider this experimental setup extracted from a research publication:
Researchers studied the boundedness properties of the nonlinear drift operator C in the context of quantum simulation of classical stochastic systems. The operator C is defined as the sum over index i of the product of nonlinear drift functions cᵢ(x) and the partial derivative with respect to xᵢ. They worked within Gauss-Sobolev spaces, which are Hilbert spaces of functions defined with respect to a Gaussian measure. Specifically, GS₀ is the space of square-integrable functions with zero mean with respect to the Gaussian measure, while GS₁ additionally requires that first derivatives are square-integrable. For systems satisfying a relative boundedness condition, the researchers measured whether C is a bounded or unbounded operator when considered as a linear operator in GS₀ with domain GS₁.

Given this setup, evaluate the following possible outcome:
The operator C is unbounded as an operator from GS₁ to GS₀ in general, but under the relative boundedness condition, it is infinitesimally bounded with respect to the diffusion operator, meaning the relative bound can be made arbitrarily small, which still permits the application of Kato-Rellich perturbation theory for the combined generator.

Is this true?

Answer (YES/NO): NO